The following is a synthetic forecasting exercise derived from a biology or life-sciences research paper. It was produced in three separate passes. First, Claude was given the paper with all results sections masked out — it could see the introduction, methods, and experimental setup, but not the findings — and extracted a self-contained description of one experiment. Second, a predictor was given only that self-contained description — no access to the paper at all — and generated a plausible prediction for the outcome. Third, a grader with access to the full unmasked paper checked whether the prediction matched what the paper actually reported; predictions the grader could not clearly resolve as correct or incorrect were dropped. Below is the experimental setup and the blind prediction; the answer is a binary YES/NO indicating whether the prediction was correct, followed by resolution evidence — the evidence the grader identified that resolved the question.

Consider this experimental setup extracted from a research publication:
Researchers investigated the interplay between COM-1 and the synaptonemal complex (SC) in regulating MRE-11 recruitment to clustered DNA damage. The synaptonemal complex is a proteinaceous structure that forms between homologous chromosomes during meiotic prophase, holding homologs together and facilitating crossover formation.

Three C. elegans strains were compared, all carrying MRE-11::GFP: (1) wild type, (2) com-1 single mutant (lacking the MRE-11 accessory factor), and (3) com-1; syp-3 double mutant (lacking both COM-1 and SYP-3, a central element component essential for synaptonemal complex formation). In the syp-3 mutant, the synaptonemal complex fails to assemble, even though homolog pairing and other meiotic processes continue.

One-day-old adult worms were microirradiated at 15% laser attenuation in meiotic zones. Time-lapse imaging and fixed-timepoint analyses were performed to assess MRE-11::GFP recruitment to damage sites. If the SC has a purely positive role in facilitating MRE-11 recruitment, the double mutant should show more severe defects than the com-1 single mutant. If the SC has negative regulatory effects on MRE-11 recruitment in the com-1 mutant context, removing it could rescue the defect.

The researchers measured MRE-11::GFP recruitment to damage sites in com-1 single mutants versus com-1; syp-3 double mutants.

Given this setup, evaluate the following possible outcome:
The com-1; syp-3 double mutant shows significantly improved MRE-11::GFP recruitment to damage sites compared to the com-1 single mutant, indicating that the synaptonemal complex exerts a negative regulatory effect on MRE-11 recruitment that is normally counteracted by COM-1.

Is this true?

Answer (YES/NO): YES